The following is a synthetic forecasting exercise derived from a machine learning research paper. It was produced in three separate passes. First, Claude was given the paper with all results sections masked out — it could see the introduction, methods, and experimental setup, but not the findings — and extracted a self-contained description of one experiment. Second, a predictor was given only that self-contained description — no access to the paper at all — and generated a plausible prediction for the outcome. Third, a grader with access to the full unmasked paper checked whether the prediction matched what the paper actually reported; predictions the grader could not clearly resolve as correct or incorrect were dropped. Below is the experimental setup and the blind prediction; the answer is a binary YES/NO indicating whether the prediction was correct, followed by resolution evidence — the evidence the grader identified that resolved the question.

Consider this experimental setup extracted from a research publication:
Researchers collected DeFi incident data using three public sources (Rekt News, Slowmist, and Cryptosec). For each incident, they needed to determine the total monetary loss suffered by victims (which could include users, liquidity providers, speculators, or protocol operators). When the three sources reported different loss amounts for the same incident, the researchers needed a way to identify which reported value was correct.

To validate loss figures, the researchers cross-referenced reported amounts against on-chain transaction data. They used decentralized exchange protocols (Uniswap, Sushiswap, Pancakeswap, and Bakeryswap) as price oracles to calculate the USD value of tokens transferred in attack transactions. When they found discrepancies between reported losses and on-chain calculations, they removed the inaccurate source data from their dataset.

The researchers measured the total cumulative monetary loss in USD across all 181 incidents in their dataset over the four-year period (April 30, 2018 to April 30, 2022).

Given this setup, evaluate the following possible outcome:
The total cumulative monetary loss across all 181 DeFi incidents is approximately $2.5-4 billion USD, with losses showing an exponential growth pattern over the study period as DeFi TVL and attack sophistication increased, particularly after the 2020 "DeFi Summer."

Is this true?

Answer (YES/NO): YES